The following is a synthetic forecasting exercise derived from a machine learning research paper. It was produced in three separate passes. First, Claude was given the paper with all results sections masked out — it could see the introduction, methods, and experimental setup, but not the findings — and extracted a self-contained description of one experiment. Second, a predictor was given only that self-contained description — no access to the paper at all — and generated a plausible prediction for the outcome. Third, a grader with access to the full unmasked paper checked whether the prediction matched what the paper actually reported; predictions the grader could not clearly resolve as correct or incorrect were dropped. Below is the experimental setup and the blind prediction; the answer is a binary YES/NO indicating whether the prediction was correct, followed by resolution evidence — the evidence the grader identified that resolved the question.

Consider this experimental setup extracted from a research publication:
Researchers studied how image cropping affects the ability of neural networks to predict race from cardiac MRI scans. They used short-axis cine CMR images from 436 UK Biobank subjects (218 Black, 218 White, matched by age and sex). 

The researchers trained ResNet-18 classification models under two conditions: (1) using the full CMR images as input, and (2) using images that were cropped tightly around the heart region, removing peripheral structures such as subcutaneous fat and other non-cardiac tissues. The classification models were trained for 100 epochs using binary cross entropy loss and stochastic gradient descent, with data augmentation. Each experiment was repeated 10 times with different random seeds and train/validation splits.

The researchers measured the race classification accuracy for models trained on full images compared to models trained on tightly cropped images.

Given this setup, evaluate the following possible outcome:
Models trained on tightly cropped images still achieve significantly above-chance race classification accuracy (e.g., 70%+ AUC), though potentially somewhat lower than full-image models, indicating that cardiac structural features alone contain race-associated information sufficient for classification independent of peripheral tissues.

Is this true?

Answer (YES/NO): NO